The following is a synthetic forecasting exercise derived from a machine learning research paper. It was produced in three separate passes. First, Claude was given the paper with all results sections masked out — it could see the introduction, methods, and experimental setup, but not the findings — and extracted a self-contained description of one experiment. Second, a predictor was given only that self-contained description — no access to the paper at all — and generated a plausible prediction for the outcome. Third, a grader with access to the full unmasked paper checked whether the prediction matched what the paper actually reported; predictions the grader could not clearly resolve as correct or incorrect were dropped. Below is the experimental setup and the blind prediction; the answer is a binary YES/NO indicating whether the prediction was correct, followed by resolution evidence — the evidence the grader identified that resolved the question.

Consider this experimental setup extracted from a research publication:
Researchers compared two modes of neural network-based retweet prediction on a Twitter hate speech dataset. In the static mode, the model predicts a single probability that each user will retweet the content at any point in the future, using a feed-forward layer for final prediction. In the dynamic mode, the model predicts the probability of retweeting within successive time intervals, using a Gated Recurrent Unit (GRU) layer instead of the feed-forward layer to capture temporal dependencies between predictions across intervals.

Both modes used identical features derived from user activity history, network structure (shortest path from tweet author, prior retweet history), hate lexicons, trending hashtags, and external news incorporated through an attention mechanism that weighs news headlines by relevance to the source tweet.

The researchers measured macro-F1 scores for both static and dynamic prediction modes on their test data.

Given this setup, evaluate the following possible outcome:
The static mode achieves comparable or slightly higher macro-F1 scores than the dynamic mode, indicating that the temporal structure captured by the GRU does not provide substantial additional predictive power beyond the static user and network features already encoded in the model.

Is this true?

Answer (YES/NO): NO